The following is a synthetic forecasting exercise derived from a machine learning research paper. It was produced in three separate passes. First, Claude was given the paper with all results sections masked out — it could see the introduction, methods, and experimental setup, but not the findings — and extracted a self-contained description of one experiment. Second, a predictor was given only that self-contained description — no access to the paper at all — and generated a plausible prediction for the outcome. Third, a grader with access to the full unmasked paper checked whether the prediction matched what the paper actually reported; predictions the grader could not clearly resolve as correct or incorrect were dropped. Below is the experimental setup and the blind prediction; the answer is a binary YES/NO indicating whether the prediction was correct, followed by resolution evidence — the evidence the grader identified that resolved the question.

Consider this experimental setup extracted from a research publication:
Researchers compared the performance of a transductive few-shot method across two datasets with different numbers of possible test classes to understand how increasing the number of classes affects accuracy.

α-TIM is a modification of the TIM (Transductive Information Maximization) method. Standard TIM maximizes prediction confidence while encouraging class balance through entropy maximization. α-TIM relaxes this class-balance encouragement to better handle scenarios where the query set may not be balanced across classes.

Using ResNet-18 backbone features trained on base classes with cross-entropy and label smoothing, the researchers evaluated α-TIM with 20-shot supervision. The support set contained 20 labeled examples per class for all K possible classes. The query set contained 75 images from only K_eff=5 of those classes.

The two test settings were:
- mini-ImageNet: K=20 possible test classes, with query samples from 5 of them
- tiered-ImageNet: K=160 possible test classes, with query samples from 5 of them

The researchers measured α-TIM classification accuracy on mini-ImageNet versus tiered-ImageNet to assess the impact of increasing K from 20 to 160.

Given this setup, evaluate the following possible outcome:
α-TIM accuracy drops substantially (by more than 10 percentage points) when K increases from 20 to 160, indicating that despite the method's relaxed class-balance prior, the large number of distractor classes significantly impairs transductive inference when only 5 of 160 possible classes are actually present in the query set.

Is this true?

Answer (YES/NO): YES